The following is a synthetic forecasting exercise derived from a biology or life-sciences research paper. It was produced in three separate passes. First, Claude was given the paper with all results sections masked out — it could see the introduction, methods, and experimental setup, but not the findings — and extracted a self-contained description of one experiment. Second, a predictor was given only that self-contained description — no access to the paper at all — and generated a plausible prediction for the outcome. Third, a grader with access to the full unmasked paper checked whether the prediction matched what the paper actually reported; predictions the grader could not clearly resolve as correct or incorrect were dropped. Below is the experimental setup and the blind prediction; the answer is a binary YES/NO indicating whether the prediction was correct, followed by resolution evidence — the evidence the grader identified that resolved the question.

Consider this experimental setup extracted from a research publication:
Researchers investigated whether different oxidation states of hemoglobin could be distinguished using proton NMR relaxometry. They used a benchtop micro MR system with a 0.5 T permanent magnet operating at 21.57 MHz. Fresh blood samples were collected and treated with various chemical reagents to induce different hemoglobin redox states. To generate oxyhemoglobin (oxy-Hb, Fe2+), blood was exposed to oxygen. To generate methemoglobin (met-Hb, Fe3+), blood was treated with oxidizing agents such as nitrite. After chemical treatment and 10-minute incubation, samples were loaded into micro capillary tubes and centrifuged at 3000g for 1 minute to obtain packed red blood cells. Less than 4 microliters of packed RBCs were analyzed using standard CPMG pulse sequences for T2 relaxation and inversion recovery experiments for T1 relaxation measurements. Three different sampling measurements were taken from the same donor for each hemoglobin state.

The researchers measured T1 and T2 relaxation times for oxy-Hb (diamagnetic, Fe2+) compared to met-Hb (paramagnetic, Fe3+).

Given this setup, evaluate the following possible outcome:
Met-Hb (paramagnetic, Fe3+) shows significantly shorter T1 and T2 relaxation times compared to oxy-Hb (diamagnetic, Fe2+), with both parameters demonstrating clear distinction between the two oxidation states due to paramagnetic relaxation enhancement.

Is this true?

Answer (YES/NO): YES